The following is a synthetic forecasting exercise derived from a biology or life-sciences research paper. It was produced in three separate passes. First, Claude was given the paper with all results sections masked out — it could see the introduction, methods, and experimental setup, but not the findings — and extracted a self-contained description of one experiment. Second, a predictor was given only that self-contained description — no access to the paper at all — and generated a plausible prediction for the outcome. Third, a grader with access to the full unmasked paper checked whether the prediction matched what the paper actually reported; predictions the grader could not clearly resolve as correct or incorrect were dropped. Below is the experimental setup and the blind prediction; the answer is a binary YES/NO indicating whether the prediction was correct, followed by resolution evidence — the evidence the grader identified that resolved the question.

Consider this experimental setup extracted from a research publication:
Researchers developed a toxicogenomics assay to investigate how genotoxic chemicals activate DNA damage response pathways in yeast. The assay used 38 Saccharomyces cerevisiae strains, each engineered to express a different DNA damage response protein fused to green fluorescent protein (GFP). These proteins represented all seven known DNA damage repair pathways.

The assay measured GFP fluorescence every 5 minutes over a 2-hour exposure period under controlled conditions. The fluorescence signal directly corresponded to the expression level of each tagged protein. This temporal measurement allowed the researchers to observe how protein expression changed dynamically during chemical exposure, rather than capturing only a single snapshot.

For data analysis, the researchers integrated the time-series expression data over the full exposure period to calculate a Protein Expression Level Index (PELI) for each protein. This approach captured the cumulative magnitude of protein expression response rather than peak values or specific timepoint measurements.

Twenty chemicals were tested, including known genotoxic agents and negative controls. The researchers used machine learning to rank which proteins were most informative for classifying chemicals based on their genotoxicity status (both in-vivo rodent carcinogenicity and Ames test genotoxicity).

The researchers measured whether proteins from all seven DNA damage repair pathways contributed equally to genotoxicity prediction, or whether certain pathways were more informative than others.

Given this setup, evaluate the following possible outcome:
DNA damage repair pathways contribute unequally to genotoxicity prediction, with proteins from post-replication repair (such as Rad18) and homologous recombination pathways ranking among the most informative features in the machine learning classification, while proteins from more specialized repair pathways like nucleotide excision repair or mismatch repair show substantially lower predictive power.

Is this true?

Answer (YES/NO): NO